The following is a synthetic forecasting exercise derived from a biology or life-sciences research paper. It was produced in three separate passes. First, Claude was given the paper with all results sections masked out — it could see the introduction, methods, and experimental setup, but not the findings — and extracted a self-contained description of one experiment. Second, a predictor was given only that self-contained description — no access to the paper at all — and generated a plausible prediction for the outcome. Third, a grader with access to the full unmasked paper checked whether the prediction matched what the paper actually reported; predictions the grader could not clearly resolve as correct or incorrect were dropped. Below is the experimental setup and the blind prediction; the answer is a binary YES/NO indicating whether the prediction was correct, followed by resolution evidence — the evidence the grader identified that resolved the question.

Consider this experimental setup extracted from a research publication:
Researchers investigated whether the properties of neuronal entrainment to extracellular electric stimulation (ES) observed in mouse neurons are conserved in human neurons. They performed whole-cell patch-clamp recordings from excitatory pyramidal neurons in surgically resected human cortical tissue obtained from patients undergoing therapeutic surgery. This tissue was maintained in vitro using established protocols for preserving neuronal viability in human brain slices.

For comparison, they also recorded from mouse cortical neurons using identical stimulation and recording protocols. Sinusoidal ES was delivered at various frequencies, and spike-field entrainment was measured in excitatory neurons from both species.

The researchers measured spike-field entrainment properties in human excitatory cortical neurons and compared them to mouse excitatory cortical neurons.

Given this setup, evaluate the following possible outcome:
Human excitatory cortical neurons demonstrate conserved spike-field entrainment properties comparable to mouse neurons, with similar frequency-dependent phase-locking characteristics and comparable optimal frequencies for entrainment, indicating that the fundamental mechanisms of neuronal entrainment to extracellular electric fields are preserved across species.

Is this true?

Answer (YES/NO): NO